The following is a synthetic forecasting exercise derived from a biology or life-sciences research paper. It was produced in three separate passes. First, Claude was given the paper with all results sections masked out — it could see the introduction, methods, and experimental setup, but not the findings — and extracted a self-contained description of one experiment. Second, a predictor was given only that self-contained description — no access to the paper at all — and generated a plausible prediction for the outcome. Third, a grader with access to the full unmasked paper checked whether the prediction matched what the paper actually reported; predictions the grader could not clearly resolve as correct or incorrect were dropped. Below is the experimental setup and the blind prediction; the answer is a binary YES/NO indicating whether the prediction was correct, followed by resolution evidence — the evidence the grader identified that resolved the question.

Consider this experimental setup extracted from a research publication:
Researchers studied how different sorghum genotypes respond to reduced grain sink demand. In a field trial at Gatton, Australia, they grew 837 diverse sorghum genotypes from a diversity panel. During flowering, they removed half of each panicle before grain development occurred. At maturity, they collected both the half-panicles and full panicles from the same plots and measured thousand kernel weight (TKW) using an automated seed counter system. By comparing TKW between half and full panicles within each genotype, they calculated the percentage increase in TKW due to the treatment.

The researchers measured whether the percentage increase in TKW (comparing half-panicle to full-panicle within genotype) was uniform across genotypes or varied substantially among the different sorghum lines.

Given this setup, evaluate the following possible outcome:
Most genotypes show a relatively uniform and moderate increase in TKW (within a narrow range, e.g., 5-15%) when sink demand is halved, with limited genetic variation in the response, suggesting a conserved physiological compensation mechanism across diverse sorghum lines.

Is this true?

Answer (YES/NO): NO